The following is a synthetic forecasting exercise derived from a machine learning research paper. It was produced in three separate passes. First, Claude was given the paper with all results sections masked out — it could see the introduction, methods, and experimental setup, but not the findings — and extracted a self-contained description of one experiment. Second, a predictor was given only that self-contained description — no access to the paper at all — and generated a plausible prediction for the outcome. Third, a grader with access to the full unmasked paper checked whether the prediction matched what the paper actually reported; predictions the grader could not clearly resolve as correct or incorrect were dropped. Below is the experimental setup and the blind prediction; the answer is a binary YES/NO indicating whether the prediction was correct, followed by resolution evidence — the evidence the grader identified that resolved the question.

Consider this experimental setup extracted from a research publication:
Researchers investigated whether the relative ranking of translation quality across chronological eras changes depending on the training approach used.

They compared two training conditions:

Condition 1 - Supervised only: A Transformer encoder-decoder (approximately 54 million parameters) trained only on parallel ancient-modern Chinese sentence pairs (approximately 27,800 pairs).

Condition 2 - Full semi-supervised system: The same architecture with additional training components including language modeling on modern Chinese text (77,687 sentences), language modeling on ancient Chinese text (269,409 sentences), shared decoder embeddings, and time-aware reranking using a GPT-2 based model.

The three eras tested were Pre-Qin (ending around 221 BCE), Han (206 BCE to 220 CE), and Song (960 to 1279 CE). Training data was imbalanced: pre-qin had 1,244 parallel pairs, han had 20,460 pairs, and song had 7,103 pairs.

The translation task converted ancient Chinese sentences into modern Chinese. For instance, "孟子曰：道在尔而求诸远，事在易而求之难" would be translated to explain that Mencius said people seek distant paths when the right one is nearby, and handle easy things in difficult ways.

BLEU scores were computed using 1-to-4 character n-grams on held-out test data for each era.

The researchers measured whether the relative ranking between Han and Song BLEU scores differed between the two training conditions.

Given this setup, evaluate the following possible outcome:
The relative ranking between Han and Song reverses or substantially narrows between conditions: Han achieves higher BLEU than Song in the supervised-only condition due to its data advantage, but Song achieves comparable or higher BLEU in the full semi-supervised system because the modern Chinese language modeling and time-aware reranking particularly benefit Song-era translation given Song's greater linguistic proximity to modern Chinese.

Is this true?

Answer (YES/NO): YES